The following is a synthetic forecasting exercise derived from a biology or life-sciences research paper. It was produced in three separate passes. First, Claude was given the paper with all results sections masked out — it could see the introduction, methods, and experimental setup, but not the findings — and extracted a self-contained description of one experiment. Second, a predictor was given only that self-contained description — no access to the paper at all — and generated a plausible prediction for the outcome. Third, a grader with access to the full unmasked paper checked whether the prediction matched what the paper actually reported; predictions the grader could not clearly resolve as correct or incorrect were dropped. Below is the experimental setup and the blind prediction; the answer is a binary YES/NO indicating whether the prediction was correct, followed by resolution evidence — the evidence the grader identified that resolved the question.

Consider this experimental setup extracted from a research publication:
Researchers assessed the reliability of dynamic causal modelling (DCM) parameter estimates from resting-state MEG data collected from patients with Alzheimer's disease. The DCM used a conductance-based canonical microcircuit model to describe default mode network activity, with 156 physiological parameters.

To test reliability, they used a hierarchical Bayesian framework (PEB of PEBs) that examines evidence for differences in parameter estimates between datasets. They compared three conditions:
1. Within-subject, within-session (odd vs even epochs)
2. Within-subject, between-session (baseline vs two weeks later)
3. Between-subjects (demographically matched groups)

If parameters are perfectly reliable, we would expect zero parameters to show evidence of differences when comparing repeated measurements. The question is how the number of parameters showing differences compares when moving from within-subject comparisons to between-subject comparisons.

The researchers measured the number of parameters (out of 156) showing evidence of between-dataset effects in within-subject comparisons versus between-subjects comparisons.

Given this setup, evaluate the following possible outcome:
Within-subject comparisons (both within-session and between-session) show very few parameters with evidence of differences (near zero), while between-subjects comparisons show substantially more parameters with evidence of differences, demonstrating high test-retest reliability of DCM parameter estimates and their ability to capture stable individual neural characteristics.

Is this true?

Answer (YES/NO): NO